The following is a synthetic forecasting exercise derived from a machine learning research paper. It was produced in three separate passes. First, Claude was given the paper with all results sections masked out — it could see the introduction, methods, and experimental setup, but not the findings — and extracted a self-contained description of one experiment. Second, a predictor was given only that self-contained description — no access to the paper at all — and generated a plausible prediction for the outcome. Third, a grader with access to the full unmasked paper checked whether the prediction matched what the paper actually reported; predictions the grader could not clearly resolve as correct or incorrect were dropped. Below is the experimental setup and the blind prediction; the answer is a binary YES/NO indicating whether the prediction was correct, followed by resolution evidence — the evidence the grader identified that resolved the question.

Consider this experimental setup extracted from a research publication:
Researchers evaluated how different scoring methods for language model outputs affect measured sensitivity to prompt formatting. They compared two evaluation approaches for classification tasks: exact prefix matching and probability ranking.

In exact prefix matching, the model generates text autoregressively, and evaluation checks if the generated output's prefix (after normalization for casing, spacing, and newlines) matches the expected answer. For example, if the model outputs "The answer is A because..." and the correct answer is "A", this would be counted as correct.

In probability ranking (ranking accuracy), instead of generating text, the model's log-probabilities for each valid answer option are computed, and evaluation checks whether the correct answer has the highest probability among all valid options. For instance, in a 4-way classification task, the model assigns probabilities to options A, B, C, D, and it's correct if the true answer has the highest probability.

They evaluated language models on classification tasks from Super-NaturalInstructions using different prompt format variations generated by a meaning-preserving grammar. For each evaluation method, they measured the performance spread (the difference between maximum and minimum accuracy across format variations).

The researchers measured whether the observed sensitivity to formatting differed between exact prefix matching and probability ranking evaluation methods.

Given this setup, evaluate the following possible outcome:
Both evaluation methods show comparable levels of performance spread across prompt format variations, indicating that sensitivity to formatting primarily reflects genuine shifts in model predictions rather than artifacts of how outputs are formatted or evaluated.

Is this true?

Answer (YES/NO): NO